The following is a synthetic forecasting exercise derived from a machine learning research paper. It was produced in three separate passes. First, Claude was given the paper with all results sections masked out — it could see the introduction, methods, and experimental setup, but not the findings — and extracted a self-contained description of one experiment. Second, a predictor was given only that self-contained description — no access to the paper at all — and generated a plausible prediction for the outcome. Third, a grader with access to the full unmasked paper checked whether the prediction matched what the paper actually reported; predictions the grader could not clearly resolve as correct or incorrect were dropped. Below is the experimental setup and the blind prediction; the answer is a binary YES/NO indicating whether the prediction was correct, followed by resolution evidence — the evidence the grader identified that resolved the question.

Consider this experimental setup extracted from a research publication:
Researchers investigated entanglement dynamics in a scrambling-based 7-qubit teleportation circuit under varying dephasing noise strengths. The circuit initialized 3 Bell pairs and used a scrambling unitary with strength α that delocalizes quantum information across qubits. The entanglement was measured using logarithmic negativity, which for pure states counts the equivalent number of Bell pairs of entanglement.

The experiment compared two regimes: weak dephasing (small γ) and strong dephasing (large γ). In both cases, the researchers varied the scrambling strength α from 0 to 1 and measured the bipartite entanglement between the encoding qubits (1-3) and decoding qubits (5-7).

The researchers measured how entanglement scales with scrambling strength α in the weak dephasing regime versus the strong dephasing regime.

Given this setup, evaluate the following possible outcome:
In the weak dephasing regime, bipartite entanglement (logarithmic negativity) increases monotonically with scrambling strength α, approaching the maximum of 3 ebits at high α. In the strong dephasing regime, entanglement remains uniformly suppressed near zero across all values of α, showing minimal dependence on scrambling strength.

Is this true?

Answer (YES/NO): NO